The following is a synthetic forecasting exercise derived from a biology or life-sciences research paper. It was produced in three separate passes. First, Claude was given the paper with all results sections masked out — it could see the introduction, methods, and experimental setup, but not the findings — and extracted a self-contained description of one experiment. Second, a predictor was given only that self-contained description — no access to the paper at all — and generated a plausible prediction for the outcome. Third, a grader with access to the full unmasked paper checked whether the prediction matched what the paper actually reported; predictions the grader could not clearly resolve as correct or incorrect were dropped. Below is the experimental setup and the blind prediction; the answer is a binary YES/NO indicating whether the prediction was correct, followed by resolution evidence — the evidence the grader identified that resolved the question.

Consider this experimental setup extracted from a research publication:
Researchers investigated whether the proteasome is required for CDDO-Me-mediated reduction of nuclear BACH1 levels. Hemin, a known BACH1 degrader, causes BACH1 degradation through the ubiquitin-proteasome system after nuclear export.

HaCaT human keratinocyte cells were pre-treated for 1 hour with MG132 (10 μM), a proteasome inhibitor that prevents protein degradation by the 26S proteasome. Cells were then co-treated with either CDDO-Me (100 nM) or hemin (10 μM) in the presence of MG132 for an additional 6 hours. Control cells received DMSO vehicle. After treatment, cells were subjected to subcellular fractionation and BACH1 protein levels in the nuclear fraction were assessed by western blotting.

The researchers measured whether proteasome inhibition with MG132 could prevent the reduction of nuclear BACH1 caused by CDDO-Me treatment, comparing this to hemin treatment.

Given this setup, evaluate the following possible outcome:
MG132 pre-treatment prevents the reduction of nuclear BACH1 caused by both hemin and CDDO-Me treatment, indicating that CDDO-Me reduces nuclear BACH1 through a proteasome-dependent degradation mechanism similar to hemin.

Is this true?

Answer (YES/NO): NO